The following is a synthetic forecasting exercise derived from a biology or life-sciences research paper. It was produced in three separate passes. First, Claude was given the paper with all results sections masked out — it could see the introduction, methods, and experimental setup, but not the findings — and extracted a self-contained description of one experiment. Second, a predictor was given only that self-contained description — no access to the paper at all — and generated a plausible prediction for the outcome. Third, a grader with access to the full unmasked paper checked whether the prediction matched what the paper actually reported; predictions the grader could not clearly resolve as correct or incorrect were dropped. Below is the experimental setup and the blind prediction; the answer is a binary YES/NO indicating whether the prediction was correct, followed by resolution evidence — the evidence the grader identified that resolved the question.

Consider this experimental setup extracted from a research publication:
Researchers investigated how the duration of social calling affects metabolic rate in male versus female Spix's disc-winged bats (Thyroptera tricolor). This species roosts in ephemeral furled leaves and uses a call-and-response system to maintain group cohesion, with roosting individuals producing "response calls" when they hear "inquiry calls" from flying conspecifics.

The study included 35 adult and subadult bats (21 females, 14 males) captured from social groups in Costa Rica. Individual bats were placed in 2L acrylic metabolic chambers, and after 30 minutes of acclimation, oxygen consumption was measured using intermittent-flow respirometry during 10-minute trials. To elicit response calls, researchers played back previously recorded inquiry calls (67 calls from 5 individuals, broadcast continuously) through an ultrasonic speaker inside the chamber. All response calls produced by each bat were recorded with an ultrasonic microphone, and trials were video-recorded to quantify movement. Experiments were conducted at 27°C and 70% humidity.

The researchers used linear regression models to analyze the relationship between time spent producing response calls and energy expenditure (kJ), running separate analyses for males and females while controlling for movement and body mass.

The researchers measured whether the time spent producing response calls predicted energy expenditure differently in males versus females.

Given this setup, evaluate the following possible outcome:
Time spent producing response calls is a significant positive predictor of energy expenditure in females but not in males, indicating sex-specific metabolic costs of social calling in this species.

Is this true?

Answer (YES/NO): NO